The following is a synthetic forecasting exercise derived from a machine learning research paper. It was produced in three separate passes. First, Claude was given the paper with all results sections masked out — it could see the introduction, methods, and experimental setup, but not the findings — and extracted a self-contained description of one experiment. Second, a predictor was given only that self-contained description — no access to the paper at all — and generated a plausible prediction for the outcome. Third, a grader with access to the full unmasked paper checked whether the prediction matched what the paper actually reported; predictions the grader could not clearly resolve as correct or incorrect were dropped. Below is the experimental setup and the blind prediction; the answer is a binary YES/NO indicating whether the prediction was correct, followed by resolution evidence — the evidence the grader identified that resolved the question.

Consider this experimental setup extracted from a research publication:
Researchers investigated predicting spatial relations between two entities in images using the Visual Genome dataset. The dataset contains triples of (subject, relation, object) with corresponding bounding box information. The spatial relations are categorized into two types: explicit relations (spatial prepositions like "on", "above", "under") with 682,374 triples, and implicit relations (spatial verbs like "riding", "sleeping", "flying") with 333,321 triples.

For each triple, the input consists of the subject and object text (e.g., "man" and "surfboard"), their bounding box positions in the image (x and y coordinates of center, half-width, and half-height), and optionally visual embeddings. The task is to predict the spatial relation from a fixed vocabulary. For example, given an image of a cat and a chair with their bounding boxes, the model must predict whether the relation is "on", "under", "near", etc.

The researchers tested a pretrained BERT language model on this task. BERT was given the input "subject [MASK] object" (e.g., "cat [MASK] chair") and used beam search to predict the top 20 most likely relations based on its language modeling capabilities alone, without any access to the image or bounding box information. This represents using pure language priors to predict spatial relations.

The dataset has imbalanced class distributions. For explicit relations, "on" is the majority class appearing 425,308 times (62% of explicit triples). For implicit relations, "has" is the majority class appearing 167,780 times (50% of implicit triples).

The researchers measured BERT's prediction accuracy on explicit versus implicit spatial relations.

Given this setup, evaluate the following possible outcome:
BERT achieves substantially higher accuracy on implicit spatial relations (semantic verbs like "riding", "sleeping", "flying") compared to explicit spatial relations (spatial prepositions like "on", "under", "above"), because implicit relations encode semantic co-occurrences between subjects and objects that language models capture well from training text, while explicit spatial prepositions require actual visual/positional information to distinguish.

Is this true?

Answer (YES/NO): NO